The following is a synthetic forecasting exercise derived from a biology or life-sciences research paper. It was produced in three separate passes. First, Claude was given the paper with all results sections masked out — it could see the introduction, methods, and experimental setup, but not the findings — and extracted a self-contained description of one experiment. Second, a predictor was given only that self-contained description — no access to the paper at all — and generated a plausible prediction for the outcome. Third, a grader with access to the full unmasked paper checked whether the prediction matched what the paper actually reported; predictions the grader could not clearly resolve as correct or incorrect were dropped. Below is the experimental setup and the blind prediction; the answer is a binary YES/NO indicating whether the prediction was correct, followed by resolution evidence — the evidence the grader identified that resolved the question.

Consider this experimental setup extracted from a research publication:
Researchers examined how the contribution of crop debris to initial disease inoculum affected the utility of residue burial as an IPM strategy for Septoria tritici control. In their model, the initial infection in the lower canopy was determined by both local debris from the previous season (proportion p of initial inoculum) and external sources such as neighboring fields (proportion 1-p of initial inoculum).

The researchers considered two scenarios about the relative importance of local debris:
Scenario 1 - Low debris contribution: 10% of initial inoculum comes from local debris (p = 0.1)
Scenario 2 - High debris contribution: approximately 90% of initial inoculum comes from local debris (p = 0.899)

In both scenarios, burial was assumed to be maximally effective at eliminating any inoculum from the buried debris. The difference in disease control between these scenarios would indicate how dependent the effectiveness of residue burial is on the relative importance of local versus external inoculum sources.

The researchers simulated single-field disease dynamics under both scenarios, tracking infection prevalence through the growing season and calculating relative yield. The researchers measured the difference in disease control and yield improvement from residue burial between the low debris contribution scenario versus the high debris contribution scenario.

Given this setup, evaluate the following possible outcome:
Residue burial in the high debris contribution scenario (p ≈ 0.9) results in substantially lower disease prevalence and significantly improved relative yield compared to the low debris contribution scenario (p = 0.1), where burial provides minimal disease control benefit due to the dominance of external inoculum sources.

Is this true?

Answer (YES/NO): YES